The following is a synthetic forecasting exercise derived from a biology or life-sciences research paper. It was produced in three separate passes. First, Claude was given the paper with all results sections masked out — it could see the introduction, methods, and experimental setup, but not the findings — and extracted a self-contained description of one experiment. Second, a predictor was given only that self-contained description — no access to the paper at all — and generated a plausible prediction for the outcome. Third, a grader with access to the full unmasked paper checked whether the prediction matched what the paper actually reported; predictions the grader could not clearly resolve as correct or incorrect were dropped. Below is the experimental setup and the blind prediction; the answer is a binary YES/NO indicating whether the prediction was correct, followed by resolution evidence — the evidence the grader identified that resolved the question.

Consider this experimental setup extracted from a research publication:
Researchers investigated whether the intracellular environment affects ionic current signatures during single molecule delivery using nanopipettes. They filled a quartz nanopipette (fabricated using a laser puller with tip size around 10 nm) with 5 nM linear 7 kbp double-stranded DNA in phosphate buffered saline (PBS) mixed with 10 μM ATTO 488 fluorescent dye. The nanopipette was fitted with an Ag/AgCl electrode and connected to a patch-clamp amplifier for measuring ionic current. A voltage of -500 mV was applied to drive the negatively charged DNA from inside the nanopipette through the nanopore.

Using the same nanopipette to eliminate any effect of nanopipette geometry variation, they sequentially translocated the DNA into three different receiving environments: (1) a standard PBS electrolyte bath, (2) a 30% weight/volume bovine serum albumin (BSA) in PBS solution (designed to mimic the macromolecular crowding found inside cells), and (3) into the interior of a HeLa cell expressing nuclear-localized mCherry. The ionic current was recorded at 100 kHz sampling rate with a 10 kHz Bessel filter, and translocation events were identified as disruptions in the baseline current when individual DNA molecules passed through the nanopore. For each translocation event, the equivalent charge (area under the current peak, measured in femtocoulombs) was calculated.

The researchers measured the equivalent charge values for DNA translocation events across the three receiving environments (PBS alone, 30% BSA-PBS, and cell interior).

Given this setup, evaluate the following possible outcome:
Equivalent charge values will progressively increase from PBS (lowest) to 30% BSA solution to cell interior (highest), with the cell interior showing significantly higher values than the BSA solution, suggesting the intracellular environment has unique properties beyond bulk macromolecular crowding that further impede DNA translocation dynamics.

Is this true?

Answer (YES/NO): NO